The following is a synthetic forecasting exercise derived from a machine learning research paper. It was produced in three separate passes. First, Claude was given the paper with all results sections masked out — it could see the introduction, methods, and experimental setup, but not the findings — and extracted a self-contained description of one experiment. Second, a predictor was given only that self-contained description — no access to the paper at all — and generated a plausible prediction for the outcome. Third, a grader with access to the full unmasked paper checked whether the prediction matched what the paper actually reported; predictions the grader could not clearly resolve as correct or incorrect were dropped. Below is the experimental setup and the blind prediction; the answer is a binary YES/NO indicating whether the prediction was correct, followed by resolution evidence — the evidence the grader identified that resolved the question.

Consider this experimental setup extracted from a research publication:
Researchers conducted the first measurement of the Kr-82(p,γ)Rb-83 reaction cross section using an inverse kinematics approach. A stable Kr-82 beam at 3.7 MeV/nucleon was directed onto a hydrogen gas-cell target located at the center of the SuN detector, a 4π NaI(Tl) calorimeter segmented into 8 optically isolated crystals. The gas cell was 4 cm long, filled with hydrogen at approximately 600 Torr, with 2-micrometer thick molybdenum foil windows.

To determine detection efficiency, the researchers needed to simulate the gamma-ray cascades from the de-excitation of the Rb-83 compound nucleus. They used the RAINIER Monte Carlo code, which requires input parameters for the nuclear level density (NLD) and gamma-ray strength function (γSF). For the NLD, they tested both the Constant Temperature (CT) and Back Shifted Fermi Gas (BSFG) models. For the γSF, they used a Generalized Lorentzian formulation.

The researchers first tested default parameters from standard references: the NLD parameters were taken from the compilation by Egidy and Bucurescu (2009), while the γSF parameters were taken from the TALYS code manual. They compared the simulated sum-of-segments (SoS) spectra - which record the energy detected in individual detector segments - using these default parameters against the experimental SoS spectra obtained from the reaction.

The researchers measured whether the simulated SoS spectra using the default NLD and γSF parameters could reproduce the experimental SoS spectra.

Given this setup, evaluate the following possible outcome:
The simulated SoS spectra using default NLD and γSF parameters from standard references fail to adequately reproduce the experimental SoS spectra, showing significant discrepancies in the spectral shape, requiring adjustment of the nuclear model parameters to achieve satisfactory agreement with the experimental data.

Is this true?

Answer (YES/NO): YES